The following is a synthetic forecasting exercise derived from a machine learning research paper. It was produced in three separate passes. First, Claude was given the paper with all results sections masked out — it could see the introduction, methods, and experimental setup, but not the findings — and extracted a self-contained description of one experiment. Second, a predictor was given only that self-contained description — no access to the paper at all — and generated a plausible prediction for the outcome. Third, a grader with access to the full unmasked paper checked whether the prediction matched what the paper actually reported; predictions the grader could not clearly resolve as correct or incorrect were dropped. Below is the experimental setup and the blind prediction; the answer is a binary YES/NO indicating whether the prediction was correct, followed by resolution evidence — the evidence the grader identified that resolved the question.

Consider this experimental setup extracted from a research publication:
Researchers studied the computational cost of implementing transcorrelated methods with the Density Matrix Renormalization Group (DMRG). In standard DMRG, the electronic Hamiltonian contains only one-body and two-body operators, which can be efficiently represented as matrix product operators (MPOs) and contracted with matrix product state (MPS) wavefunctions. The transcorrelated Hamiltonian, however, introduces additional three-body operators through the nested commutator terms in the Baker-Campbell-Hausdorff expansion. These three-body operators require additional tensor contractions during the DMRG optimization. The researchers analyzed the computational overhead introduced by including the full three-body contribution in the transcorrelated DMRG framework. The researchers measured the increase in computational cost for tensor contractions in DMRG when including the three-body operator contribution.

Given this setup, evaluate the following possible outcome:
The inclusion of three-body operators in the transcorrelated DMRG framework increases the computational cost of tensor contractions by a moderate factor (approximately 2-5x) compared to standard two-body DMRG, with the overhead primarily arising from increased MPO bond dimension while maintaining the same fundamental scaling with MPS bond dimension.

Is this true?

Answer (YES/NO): NO